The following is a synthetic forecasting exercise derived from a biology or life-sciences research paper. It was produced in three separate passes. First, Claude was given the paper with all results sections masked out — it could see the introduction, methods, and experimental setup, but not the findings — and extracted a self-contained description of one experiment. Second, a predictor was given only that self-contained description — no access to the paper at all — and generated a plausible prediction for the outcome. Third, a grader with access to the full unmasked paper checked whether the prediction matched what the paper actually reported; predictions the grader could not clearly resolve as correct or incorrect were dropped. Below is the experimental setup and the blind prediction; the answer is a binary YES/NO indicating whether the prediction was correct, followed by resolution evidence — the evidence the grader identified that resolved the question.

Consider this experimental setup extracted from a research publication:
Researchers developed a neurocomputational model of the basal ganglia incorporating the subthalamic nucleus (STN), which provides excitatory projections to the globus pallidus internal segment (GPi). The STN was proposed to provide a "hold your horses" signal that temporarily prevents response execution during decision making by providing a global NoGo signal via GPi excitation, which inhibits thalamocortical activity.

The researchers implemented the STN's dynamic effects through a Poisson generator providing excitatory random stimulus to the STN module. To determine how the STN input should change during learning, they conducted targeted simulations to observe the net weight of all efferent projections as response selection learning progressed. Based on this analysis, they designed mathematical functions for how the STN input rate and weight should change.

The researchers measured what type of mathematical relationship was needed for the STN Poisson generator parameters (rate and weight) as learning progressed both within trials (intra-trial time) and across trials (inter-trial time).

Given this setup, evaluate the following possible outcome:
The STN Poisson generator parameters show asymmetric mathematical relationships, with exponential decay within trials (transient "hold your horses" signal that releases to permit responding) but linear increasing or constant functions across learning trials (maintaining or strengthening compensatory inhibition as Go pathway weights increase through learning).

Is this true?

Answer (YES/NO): NO